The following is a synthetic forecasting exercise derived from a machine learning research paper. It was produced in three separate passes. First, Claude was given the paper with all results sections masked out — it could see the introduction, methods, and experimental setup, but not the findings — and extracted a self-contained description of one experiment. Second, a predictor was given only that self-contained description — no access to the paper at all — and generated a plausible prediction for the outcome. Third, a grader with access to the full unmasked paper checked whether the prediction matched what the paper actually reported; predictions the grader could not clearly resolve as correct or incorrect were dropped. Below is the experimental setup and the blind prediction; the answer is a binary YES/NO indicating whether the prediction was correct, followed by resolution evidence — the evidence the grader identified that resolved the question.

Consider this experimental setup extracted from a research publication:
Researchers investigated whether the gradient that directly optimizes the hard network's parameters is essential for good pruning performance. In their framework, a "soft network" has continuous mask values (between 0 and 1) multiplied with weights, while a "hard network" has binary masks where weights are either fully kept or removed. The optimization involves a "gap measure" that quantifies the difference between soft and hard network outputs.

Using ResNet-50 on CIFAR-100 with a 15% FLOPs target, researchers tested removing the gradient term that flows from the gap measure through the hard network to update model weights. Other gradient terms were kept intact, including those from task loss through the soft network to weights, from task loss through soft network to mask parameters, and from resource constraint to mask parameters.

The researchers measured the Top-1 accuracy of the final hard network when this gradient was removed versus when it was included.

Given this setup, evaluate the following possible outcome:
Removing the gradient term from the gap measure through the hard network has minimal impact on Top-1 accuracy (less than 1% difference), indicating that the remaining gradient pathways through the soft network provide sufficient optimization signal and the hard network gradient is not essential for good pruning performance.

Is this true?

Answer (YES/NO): NO